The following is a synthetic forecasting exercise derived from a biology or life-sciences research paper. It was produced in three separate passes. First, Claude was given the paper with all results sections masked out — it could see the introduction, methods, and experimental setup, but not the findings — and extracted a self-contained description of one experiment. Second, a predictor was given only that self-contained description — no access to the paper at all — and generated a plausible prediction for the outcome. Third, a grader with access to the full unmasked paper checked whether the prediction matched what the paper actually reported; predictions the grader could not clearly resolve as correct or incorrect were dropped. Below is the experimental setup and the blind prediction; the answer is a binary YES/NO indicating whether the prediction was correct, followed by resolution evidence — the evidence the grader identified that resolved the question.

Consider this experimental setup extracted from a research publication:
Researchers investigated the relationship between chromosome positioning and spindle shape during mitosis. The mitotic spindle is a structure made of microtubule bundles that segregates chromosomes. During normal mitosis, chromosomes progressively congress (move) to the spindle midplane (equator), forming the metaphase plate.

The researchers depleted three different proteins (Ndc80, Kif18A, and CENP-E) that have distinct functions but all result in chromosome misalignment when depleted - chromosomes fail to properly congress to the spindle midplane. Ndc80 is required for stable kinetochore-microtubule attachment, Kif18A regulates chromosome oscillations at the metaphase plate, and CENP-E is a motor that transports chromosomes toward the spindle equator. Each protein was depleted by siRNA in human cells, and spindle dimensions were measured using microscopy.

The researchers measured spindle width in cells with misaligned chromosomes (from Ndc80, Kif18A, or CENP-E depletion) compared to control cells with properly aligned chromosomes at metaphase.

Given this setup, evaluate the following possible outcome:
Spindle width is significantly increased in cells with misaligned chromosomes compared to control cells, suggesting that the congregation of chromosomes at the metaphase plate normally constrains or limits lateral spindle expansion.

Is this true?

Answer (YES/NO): NO